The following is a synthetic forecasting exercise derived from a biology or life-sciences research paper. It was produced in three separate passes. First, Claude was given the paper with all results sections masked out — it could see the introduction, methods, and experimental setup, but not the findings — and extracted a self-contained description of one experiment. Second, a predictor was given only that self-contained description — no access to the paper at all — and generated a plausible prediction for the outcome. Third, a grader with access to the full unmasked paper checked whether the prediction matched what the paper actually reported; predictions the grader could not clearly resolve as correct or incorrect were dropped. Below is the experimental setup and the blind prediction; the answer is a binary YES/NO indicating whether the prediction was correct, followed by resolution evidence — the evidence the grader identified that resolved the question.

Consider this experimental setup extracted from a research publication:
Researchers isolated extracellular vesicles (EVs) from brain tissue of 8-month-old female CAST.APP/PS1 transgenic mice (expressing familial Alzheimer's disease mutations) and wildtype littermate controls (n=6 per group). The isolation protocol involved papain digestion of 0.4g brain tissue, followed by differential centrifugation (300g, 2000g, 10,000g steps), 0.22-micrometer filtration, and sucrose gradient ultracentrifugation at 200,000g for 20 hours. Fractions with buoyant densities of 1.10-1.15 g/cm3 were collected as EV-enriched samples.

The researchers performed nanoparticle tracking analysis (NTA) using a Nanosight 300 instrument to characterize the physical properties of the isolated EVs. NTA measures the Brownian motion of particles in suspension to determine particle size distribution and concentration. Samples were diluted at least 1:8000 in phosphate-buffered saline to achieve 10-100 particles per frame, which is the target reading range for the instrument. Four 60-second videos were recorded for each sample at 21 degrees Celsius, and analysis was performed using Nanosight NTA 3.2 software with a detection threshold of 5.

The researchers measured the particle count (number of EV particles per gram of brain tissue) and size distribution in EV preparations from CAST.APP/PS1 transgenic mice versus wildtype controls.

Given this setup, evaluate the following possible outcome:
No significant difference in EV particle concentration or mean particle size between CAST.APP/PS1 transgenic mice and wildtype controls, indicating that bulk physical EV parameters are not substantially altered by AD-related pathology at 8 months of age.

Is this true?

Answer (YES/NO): YES